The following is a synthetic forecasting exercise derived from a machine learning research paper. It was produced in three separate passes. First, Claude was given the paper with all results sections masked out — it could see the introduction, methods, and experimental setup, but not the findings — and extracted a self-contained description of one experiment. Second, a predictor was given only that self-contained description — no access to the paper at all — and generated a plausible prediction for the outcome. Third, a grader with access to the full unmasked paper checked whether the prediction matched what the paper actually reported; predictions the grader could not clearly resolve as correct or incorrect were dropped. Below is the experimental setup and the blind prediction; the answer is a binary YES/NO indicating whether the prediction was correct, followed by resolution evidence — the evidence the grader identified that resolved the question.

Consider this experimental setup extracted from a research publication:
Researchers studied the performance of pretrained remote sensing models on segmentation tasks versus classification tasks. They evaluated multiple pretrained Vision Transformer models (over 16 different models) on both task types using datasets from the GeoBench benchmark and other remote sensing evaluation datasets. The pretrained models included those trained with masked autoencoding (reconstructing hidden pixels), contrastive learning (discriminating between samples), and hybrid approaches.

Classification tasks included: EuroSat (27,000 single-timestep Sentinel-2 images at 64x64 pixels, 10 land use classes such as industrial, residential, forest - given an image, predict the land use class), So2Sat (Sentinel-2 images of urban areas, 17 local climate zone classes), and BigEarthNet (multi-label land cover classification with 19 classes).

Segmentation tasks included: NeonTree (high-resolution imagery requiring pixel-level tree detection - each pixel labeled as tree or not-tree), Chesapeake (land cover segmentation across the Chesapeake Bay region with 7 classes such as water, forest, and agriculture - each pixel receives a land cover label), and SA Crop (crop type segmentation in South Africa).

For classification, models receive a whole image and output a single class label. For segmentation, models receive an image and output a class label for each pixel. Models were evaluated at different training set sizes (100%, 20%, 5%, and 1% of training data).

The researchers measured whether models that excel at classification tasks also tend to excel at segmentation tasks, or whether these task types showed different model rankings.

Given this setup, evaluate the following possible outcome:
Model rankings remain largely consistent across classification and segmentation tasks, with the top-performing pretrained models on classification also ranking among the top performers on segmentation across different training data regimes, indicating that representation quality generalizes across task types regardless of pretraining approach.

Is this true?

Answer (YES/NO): NO